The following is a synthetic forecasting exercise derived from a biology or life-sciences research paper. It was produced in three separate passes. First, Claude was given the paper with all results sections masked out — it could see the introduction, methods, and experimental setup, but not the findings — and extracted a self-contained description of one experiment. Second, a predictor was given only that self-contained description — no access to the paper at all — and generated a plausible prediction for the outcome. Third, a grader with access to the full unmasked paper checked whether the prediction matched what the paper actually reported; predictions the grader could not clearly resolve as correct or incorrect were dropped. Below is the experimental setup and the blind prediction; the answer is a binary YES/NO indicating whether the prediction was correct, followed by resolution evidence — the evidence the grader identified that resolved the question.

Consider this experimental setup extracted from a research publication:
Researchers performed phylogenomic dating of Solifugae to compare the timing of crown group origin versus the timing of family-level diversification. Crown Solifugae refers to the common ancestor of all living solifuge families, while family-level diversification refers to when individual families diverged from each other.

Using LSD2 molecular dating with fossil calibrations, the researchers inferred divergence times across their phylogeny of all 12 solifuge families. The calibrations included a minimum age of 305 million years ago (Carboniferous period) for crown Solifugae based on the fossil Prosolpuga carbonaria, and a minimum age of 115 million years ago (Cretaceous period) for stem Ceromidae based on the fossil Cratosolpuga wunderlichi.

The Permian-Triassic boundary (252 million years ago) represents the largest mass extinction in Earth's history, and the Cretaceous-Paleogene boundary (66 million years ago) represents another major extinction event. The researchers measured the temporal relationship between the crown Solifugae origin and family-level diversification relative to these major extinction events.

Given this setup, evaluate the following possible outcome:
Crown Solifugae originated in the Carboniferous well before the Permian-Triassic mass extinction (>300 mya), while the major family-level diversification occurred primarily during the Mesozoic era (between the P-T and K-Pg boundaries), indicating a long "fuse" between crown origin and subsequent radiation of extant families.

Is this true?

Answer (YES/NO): NO